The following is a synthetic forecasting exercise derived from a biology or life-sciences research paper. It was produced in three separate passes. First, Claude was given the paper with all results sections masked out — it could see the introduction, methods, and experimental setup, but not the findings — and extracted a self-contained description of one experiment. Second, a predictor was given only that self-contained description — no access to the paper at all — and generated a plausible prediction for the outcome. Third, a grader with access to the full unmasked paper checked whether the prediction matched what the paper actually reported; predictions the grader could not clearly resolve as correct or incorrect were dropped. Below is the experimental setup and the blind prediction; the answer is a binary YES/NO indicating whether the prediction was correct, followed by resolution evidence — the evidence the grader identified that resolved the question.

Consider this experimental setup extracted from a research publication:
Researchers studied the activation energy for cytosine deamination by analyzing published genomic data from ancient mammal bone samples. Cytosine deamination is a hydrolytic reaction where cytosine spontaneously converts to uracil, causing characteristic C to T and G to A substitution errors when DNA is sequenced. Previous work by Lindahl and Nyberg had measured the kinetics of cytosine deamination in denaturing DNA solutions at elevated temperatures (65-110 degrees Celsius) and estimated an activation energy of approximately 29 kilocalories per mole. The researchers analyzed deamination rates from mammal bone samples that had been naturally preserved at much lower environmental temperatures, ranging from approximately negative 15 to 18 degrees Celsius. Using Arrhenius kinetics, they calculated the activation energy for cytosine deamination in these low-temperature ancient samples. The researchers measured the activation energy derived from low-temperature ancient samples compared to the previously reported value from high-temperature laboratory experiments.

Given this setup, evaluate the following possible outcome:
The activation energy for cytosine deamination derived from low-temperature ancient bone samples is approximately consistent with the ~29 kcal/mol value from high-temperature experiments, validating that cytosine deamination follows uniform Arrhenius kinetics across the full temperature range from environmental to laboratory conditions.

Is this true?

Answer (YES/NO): NO